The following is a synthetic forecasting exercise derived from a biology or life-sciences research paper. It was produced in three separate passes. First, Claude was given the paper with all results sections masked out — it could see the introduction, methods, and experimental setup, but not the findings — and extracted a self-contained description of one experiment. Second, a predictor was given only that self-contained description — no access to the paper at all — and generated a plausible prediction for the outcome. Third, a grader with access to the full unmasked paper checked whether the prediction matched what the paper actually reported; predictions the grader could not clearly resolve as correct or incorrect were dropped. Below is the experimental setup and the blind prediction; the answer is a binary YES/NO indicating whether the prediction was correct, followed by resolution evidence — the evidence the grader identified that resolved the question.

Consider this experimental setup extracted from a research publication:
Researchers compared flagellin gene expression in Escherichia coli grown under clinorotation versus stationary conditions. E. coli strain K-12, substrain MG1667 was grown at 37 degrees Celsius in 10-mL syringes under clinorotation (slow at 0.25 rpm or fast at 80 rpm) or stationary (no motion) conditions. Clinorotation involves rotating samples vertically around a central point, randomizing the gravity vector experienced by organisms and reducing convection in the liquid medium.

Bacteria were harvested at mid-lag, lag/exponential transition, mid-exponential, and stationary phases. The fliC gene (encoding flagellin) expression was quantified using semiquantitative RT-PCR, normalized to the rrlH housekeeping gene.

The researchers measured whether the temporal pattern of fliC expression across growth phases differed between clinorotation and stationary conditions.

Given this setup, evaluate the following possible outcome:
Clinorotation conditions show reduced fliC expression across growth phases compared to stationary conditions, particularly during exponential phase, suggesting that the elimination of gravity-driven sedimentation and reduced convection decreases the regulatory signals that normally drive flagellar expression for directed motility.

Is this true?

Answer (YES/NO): NO